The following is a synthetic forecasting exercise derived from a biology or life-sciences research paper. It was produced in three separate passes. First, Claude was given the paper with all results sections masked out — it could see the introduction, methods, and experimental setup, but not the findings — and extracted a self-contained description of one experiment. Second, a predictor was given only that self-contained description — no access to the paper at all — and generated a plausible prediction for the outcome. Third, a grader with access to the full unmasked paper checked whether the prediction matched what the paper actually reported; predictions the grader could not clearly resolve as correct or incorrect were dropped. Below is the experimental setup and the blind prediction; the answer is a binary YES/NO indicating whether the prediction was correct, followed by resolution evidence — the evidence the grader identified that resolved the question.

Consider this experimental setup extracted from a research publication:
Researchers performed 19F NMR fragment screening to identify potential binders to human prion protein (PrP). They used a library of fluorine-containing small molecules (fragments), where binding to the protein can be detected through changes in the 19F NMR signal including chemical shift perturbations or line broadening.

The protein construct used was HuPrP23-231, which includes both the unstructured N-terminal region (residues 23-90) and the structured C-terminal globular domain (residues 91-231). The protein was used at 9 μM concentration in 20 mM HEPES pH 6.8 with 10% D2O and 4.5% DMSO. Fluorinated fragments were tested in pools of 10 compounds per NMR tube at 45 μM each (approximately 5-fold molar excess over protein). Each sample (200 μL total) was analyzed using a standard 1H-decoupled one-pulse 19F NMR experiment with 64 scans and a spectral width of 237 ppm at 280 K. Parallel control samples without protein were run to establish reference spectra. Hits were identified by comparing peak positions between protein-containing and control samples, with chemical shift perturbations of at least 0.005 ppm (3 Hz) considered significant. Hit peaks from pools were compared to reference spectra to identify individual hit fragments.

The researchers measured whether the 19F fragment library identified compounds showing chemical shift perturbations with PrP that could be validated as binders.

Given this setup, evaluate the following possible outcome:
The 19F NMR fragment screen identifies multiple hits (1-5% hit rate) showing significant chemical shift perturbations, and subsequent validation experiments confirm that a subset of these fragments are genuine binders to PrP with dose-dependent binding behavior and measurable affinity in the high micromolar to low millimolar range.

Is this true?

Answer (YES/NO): NO